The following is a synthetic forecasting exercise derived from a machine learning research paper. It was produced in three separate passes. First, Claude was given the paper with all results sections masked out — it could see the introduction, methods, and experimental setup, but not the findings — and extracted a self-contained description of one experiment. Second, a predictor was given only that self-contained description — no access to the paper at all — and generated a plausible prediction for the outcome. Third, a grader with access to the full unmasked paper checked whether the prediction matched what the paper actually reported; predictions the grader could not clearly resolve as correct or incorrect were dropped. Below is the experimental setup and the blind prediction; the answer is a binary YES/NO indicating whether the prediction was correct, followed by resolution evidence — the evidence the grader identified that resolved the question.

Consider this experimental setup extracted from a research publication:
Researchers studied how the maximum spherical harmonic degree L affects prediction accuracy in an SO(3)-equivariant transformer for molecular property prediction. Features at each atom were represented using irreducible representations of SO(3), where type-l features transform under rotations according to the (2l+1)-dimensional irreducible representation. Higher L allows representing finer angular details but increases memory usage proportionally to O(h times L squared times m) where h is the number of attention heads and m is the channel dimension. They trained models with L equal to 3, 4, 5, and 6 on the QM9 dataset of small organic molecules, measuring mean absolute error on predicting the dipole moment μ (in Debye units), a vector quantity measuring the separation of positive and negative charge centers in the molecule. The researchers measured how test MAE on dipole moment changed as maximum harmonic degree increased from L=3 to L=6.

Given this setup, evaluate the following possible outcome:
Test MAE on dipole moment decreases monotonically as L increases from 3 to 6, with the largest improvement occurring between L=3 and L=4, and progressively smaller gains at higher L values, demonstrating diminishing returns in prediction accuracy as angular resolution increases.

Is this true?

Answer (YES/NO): NO